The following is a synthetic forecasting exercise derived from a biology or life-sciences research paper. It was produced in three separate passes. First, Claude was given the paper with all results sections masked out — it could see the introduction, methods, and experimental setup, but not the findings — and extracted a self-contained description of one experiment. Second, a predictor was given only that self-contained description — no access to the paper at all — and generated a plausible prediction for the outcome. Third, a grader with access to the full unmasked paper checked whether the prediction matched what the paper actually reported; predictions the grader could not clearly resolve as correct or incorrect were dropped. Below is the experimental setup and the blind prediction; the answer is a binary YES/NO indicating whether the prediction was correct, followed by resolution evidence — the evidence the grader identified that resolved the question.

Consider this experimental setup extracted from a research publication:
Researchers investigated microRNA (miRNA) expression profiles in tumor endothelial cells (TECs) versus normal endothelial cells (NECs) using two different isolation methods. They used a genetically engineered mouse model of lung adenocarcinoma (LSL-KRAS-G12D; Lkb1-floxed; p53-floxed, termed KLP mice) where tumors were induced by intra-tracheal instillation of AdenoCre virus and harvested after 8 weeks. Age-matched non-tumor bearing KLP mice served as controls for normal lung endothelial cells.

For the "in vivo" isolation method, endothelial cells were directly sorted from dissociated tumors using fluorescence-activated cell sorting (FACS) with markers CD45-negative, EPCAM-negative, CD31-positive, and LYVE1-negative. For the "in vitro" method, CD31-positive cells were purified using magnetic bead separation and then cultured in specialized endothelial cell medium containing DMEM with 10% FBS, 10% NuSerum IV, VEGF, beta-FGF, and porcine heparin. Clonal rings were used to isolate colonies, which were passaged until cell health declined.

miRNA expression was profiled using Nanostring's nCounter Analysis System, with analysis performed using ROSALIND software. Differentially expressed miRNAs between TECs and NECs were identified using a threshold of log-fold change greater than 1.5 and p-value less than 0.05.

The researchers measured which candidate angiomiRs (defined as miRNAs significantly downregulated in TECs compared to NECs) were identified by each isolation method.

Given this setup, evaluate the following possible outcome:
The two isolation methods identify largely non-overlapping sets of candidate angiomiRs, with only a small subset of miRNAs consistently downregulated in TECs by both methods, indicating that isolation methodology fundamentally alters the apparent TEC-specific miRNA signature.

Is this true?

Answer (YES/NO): YES